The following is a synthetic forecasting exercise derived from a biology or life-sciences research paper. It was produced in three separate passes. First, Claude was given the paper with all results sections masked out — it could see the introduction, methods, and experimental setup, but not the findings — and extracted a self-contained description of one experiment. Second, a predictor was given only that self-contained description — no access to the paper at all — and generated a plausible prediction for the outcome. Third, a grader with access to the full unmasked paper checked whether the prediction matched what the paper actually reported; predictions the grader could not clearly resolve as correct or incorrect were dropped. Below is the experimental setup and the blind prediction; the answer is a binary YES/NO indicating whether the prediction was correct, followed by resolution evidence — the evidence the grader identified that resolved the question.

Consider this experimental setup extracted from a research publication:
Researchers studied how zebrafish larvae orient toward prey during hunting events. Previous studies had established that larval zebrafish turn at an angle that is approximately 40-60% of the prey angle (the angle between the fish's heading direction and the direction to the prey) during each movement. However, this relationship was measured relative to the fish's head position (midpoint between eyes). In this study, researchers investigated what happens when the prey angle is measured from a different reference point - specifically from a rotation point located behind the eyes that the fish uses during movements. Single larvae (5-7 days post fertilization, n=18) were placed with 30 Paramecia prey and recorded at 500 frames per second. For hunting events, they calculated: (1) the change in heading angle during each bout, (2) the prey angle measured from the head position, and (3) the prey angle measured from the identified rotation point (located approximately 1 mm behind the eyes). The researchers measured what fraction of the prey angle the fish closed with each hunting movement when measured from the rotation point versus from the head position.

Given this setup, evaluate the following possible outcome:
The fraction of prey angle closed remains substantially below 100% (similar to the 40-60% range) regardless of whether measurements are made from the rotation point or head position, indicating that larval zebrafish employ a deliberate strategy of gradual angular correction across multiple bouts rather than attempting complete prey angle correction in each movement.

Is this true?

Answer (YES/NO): NO